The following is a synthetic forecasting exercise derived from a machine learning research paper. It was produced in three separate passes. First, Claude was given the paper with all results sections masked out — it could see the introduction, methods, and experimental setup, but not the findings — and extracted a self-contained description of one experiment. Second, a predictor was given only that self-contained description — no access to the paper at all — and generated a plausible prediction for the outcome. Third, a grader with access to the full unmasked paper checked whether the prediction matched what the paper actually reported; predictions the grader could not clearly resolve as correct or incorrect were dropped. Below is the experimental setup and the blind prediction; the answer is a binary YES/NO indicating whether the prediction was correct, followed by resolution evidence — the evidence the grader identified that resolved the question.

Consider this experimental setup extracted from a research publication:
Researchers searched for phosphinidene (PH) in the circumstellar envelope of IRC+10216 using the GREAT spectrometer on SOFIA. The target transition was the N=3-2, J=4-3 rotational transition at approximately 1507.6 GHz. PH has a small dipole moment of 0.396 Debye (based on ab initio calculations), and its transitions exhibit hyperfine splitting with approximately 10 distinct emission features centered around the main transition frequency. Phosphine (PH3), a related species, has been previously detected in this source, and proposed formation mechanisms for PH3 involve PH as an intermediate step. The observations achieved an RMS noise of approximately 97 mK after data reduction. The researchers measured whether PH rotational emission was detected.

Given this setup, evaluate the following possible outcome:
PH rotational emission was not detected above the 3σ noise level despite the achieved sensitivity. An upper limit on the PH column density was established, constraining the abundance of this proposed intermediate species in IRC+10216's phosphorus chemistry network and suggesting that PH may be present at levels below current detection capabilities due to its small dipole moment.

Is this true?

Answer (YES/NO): YES